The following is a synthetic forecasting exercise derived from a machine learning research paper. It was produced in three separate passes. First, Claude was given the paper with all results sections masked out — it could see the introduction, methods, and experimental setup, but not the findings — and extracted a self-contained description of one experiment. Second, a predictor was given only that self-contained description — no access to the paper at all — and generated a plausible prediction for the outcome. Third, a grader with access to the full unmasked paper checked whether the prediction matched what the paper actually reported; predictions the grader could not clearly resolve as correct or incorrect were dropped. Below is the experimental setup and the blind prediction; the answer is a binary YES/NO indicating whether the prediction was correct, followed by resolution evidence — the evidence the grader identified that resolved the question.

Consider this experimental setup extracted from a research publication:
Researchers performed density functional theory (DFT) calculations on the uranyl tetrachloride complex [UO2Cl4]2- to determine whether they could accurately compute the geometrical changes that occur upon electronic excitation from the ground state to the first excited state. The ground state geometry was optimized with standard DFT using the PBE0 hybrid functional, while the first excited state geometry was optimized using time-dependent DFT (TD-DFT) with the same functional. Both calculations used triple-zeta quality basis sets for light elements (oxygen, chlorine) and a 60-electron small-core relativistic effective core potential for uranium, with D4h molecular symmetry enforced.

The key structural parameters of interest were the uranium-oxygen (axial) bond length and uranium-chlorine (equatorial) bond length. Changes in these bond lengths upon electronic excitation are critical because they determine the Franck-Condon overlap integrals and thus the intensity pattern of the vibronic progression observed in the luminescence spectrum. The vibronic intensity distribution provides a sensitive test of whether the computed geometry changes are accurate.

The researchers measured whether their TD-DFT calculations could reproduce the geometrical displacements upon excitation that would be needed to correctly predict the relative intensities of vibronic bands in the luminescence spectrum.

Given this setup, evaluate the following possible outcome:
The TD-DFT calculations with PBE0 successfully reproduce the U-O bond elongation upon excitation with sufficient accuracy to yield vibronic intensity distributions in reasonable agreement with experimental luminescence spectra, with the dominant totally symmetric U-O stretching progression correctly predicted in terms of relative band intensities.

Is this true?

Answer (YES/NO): NO